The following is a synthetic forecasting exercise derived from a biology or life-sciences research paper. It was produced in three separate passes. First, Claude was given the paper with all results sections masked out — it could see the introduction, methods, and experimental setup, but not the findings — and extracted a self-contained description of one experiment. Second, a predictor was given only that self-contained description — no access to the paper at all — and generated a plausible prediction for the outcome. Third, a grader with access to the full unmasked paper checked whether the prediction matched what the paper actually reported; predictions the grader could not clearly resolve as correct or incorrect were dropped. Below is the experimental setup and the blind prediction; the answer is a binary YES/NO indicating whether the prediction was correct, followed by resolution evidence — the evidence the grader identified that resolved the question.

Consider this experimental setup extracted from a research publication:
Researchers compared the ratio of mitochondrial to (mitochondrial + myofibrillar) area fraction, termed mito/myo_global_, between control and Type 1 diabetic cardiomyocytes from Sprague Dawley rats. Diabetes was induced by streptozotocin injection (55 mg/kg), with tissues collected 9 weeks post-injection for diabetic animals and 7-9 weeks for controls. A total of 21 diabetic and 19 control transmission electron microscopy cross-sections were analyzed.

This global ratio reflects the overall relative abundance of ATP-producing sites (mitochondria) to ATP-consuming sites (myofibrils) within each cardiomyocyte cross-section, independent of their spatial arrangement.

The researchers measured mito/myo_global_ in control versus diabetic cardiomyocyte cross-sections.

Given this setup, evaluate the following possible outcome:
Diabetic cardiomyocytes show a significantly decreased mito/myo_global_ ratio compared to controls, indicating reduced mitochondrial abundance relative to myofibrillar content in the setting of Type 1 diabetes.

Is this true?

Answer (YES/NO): YES